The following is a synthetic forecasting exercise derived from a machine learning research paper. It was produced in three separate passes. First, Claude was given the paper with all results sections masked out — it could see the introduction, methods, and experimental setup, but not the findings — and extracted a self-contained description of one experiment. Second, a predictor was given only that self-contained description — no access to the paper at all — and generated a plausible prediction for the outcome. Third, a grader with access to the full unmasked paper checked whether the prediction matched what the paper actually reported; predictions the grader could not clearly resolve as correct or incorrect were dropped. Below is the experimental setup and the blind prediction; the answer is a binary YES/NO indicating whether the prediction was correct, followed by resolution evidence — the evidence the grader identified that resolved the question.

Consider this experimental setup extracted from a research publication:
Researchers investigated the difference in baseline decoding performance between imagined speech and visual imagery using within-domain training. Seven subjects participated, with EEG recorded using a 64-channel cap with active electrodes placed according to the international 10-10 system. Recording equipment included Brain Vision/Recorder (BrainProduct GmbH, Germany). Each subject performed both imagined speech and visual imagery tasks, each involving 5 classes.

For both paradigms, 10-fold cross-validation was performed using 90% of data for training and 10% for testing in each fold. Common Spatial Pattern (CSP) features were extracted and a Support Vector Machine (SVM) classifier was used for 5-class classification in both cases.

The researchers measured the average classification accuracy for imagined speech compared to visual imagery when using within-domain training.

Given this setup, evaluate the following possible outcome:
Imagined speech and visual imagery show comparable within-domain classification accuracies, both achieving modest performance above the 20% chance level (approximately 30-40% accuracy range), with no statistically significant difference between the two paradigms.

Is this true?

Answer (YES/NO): YES